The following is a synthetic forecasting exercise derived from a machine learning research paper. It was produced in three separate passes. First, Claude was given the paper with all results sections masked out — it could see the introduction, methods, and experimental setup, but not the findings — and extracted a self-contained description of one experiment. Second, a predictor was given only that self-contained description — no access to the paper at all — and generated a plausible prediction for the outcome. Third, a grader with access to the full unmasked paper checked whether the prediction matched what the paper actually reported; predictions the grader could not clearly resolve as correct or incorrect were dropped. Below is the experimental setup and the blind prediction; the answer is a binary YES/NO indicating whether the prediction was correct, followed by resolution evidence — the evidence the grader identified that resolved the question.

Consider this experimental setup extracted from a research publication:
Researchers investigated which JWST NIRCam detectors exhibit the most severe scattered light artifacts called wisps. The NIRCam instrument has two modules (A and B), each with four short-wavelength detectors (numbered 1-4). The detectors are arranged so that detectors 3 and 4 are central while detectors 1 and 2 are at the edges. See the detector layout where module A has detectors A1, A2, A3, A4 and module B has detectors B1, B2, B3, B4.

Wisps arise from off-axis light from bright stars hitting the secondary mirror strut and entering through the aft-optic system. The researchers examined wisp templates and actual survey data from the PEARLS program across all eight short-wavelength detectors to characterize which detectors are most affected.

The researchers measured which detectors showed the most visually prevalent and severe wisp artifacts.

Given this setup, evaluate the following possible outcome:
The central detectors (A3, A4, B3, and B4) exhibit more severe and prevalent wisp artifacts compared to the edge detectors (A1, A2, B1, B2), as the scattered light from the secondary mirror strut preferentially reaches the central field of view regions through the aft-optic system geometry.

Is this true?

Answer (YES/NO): YES